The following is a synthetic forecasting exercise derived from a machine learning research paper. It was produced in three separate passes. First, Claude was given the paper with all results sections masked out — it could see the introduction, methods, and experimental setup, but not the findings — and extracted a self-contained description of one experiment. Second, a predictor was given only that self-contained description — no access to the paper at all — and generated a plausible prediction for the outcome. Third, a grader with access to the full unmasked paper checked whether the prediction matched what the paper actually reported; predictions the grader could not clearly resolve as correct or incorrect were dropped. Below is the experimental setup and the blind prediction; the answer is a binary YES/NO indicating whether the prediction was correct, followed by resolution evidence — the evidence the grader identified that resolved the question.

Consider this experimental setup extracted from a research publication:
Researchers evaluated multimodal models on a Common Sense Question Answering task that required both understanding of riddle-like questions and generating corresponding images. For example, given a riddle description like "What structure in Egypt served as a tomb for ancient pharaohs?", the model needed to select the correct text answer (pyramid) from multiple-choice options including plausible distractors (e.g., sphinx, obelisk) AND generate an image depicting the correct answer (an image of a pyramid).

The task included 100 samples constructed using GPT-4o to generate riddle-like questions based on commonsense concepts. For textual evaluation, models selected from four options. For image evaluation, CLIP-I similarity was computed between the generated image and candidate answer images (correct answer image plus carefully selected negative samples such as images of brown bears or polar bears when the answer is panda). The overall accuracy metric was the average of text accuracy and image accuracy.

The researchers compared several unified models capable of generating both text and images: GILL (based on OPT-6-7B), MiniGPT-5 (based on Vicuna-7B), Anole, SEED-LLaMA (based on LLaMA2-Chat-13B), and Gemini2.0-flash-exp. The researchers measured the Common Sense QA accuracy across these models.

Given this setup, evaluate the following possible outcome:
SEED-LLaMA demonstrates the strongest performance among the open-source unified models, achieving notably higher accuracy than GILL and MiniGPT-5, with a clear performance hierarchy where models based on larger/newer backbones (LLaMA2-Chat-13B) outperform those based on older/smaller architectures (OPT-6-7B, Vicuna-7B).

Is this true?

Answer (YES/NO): NO